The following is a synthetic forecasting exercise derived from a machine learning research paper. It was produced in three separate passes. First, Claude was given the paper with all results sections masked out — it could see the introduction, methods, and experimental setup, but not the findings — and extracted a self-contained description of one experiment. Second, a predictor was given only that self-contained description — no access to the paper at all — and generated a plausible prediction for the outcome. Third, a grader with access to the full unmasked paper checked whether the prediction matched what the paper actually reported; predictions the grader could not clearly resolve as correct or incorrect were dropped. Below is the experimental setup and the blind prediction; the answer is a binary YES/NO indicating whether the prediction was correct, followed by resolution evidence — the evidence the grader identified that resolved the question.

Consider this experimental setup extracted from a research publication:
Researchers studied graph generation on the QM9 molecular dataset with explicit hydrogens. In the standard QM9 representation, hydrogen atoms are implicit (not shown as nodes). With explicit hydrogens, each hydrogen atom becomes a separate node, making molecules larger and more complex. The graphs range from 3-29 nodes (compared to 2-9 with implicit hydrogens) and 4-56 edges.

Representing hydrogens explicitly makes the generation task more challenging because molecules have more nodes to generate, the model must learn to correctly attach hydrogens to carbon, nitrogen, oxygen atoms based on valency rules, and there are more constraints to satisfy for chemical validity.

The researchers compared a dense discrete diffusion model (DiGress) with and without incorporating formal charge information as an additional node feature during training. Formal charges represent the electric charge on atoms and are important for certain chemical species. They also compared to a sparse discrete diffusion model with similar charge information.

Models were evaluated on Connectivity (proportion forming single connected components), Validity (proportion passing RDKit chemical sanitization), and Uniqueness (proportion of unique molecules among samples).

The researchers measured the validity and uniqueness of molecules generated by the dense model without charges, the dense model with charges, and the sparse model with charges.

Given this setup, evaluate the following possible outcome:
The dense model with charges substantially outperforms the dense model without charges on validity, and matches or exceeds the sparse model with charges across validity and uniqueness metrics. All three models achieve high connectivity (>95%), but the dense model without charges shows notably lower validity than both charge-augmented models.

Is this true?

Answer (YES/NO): NO